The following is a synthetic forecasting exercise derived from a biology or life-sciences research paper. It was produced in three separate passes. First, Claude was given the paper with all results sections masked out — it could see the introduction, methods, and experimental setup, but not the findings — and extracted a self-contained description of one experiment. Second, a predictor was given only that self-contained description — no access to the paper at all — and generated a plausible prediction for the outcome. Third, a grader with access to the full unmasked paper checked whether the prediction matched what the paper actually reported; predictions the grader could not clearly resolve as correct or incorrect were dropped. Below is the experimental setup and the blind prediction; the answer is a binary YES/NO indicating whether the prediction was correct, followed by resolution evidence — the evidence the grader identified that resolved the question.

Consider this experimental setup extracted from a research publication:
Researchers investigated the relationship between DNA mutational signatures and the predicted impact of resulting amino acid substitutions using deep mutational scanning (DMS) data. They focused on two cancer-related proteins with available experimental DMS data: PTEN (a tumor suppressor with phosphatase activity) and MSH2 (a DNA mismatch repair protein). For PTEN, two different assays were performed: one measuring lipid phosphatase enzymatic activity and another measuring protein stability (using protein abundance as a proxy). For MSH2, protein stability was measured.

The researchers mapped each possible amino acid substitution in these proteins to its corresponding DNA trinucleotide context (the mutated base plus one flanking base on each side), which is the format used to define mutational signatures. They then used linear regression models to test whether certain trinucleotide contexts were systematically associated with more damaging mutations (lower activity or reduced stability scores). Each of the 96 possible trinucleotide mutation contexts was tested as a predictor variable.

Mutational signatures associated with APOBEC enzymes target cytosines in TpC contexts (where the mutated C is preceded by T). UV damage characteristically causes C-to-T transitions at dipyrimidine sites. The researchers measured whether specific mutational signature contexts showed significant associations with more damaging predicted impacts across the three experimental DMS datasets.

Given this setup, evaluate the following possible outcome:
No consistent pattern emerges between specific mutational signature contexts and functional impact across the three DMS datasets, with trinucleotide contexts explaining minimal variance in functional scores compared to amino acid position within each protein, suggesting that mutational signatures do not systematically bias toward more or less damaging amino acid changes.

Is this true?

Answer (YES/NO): NO